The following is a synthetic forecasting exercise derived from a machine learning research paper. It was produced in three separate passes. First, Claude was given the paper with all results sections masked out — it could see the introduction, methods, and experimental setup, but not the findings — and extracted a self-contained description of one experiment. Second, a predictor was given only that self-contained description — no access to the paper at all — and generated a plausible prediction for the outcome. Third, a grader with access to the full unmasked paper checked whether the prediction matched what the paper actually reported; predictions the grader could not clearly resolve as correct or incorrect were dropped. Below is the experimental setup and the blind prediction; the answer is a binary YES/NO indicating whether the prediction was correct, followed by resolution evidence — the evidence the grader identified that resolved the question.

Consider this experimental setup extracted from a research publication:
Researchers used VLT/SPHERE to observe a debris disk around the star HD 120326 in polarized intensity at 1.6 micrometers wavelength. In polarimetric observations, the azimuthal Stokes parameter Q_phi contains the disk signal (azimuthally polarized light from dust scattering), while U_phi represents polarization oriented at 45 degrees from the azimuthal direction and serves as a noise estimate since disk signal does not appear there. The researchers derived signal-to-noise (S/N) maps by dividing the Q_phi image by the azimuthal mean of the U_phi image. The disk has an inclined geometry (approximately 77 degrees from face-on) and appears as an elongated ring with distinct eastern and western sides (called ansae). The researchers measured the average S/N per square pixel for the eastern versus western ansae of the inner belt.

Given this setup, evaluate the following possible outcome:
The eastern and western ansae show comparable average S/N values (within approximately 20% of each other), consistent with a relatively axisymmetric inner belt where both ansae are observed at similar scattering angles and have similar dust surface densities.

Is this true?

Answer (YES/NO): NO